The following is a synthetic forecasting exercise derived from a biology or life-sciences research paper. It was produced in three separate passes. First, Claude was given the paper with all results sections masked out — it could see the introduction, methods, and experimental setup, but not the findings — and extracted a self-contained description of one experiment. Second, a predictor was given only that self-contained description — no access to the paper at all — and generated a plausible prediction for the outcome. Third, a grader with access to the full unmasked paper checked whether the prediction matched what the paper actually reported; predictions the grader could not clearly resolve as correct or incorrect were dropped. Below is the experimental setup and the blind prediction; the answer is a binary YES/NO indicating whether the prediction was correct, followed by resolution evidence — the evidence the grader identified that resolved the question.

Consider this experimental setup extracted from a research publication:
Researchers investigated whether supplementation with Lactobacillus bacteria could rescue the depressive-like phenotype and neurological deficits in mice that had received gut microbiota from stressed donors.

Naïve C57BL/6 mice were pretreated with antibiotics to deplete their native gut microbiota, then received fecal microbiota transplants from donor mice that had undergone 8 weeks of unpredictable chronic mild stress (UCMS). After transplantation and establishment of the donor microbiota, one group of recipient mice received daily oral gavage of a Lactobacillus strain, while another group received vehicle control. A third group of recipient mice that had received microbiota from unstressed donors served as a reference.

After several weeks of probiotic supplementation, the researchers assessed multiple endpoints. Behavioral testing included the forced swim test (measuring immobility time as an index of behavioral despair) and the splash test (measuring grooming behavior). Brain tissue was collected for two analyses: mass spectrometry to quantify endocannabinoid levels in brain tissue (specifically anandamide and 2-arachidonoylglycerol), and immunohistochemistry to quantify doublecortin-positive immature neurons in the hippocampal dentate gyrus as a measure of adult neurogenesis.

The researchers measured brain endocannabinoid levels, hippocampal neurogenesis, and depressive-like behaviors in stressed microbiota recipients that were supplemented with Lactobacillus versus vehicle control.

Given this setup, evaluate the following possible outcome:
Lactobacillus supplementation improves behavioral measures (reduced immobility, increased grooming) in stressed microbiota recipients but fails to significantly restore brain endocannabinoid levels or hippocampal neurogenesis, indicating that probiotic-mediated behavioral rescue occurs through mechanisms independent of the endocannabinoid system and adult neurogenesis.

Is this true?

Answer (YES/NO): NO